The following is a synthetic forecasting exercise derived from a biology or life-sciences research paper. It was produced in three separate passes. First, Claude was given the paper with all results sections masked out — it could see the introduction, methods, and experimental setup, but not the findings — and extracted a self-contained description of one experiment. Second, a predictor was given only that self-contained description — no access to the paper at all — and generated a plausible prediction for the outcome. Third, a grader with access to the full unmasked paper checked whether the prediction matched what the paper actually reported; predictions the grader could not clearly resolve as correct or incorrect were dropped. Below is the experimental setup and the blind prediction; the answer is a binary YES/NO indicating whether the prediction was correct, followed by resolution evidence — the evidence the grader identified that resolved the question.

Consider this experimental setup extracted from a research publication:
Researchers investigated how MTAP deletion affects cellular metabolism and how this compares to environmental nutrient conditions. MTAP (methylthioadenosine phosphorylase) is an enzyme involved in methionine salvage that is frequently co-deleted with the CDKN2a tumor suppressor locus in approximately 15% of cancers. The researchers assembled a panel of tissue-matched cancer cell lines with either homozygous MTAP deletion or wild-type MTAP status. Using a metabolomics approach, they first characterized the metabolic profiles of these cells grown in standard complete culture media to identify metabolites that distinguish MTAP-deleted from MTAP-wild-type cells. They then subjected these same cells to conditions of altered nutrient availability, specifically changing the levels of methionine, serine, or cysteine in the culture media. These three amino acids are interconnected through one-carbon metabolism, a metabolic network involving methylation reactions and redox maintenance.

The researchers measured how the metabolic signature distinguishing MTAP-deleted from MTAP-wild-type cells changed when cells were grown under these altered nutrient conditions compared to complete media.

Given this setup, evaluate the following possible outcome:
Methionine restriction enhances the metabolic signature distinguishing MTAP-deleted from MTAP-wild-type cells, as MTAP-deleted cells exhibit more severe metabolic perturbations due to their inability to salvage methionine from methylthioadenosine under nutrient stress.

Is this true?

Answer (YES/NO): NO